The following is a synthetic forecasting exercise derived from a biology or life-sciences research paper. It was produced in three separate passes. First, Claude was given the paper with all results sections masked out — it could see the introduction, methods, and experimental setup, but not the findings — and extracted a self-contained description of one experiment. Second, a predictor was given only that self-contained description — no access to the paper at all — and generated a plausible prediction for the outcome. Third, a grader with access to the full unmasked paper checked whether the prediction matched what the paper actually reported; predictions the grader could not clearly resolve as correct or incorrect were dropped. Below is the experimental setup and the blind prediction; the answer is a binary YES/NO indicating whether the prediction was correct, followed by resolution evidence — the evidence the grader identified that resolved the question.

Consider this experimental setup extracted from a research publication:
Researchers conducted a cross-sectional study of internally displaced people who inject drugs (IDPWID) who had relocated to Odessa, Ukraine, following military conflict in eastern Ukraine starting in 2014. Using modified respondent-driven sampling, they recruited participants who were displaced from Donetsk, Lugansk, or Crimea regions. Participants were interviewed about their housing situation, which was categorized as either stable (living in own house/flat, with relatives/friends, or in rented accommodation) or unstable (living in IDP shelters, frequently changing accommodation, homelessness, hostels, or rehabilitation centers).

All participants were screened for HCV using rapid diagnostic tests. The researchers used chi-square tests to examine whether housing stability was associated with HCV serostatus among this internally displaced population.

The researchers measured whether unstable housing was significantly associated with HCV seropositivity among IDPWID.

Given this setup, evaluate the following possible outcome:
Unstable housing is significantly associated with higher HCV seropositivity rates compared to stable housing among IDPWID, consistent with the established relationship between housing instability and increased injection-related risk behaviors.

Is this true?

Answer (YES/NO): NO